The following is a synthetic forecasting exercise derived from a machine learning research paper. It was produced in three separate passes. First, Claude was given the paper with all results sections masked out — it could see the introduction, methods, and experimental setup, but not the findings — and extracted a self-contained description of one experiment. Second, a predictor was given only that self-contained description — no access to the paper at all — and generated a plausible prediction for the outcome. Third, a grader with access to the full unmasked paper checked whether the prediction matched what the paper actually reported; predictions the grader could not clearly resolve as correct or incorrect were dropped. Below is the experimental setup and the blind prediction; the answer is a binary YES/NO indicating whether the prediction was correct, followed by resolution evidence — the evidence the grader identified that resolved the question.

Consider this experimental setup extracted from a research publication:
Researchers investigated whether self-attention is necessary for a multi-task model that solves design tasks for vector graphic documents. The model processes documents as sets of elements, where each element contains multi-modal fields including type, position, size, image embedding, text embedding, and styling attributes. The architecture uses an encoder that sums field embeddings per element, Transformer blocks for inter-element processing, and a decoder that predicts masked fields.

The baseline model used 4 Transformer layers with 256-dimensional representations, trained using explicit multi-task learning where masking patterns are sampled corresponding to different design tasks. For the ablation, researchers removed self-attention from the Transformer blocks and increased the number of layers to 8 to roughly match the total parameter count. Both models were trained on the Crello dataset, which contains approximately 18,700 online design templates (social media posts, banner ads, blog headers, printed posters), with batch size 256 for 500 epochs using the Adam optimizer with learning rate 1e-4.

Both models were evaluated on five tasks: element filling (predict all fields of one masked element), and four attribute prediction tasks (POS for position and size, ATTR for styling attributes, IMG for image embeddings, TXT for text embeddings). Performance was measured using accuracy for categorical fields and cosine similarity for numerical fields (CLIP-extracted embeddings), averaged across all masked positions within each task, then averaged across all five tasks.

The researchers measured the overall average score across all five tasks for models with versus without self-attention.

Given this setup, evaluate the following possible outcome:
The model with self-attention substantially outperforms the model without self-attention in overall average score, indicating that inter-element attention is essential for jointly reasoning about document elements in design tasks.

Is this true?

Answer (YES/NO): YES